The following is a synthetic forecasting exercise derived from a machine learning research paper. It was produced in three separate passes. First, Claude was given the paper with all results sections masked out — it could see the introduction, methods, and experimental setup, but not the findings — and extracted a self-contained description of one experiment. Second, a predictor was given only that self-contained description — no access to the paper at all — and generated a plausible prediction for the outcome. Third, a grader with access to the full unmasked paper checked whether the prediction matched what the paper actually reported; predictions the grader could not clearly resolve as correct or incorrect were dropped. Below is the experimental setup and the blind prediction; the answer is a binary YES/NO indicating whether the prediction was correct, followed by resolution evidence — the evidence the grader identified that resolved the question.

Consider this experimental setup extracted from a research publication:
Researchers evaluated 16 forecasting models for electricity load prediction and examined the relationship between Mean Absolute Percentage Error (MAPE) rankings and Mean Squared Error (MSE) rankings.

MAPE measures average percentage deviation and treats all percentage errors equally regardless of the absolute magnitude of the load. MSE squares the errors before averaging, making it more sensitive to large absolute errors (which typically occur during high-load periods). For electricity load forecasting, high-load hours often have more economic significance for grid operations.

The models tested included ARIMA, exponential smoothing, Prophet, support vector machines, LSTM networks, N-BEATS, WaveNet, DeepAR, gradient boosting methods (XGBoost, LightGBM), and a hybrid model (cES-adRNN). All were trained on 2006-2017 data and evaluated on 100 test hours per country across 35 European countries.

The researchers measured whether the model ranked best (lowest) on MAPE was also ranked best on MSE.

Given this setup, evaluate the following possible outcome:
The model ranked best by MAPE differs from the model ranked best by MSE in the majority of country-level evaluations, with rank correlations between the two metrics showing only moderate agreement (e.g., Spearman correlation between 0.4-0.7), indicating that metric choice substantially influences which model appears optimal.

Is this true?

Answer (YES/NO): NO